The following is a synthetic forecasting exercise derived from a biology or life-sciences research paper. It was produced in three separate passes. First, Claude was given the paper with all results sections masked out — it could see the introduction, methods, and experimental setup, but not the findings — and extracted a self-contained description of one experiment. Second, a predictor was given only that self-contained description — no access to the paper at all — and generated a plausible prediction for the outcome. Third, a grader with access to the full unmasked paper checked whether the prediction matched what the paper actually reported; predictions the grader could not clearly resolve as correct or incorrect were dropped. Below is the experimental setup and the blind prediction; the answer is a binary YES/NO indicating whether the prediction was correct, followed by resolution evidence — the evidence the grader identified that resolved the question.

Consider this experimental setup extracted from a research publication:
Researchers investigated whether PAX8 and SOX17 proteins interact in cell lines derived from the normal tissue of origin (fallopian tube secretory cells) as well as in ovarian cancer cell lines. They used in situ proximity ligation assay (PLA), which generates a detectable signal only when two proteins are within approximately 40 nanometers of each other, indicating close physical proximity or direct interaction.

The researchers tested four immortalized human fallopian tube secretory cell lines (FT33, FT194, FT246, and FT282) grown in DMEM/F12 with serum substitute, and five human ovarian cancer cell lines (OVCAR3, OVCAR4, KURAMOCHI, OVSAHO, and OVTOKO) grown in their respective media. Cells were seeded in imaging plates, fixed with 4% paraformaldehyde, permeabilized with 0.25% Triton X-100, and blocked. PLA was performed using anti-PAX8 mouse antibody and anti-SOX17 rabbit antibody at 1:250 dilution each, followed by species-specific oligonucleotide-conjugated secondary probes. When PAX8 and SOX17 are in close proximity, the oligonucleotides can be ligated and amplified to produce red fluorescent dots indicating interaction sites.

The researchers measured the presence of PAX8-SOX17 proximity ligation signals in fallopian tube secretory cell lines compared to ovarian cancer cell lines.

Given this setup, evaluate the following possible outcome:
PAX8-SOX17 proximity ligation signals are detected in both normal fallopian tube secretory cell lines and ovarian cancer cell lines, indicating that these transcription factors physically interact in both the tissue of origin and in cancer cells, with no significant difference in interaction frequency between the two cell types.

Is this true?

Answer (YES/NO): NO